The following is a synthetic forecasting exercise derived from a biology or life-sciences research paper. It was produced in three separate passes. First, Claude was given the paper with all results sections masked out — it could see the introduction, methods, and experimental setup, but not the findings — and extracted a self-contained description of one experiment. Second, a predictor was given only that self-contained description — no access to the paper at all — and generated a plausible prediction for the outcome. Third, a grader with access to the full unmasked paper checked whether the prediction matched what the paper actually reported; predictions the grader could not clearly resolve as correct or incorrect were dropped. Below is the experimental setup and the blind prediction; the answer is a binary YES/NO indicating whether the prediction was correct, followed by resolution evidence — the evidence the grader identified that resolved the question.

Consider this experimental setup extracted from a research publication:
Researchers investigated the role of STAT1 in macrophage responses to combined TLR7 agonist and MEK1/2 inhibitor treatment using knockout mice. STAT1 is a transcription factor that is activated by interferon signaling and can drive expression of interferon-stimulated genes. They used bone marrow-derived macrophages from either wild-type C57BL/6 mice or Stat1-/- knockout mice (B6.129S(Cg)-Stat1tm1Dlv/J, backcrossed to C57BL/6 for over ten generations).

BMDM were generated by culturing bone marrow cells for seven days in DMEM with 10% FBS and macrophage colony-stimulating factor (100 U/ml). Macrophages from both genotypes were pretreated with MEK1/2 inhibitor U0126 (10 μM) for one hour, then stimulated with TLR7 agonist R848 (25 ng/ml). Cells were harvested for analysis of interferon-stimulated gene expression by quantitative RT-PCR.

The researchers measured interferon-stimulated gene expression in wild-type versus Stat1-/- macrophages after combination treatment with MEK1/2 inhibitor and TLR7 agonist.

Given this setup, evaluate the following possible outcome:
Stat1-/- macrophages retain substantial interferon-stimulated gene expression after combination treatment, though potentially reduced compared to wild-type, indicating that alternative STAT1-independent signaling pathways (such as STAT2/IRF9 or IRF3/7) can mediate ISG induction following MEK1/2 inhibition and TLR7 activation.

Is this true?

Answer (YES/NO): NO